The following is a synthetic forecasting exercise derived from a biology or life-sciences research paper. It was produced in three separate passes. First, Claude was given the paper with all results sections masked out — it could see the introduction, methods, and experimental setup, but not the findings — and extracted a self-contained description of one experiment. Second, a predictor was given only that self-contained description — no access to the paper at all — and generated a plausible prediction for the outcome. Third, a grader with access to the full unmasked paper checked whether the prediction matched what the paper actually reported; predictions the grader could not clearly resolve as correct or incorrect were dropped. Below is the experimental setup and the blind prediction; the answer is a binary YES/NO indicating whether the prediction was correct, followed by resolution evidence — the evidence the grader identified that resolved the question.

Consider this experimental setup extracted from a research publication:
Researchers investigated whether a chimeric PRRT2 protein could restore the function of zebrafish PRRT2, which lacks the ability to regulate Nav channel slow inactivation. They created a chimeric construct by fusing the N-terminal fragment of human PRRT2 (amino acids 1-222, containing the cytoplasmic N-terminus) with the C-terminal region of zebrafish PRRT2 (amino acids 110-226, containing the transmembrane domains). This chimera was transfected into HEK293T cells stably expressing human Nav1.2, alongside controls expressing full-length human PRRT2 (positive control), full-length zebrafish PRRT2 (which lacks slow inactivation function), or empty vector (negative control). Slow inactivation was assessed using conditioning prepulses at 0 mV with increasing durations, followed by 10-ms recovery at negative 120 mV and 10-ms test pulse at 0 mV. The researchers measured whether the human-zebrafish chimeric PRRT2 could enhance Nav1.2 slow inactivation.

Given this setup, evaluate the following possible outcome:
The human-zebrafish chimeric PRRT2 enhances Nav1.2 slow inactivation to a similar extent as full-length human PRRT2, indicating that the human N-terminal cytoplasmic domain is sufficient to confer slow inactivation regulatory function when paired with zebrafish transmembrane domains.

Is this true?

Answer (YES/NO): NO